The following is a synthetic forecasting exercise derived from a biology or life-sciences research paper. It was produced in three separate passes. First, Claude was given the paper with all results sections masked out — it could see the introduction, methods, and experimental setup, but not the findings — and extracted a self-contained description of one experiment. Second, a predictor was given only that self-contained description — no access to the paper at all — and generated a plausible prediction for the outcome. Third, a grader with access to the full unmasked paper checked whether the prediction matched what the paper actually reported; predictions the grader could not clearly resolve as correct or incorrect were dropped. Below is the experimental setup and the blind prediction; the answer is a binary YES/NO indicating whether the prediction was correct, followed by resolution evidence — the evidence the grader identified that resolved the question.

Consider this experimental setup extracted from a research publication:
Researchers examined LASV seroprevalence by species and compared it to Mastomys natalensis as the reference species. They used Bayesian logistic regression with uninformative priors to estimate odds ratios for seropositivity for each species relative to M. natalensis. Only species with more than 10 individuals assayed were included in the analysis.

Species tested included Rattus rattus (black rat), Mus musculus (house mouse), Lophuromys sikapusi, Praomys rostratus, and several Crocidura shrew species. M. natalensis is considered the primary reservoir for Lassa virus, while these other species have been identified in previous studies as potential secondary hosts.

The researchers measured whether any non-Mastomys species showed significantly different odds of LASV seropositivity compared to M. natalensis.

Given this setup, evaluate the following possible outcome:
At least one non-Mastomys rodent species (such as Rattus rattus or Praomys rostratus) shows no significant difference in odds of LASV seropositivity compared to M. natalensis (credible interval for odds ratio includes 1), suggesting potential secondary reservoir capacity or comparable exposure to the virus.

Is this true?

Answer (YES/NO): YES